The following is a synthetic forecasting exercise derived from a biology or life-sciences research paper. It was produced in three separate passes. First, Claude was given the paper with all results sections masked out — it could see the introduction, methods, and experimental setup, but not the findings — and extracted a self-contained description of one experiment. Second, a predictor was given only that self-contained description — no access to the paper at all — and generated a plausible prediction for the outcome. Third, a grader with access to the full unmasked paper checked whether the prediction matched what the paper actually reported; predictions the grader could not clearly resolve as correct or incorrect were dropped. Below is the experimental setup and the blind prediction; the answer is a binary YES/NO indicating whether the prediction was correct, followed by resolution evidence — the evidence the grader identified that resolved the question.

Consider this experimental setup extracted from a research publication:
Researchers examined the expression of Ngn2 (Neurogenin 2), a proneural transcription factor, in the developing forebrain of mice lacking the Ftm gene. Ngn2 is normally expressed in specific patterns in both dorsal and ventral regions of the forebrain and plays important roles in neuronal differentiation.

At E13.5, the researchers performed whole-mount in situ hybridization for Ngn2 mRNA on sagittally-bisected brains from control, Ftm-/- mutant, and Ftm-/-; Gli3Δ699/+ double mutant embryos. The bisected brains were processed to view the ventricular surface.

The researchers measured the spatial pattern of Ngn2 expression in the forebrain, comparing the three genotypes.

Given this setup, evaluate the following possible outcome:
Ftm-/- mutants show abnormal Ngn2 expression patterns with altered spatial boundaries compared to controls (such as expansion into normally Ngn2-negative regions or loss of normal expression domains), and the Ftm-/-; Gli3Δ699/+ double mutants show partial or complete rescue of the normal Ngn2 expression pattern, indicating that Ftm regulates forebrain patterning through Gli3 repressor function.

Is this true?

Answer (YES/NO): NO